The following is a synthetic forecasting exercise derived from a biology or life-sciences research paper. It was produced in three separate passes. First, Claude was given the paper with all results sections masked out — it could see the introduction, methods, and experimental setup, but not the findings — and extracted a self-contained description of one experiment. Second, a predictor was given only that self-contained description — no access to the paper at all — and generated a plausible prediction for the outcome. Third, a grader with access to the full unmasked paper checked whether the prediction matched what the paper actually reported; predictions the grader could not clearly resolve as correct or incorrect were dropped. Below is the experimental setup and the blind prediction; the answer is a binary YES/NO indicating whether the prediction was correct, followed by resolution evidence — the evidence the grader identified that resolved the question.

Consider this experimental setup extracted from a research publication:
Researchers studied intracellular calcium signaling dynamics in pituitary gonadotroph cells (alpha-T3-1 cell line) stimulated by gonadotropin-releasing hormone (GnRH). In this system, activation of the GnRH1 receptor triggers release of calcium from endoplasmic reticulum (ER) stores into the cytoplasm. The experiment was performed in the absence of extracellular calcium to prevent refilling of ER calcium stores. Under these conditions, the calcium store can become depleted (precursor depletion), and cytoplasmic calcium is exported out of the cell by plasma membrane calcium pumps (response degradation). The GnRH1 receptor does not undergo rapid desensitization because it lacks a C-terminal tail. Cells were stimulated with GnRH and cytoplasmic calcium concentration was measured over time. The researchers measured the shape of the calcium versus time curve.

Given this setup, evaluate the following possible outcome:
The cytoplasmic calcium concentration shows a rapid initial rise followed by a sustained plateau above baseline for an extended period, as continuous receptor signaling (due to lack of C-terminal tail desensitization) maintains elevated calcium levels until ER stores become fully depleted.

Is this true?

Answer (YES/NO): NO